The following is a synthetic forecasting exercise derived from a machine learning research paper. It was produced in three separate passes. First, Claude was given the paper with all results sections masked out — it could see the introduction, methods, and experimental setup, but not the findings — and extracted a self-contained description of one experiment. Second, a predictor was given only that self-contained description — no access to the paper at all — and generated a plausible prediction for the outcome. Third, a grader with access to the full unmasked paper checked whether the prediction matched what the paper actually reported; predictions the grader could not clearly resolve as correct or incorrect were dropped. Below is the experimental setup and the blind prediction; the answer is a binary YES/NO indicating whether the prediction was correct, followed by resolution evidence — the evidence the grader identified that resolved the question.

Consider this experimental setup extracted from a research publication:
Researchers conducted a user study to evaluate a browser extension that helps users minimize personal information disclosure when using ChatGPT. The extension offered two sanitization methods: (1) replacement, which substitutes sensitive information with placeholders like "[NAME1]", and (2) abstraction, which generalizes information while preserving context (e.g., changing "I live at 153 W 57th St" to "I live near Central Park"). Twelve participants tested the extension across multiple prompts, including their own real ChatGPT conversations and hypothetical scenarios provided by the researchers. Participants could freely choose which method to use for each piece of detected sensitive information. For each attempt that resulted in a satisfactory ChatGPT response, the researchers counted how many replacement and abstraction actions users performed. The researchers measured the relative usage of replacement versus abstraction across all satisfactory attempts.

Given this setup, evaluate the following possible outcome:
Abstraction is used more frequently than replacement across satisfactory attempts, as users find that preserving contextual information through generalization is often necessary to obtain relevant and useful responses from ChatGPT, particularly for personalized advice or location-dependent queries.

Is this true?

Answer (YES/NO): NO